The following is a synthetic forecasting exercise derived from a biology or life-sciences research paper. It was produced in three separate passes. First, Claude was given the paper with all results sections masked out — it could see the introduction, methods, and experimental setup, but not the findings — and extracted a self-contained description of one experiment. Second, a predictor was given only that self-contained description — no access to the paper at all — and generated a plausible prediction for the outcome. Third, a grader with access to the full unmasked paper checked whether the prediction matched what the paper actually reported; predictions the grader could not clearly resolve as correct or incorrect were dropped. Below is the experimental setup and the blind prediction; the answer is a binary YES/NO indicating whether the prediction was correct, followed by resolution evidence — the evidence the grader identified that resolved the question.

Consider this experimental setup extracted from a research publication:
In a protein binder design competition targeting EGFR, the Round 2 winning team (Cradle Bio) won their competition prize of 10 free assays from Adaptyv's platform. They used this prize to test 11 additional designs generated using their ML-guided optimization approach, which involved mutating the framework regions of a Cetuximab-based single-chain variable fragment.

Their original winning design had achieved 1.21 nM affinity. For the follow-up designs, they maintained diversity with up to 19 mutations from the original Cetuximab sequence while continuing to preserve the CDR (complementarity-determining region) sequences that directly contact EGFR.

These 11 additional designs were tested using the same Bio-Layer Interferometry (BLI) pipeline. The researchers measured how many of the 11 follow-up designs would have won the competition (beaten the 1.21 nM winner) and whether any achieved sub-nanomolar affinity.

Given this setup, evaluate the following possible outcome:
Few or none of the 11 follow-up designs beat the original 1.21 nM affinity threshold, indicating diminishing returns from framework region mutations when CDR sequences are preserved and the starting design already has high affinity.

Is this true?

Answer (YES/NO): NO